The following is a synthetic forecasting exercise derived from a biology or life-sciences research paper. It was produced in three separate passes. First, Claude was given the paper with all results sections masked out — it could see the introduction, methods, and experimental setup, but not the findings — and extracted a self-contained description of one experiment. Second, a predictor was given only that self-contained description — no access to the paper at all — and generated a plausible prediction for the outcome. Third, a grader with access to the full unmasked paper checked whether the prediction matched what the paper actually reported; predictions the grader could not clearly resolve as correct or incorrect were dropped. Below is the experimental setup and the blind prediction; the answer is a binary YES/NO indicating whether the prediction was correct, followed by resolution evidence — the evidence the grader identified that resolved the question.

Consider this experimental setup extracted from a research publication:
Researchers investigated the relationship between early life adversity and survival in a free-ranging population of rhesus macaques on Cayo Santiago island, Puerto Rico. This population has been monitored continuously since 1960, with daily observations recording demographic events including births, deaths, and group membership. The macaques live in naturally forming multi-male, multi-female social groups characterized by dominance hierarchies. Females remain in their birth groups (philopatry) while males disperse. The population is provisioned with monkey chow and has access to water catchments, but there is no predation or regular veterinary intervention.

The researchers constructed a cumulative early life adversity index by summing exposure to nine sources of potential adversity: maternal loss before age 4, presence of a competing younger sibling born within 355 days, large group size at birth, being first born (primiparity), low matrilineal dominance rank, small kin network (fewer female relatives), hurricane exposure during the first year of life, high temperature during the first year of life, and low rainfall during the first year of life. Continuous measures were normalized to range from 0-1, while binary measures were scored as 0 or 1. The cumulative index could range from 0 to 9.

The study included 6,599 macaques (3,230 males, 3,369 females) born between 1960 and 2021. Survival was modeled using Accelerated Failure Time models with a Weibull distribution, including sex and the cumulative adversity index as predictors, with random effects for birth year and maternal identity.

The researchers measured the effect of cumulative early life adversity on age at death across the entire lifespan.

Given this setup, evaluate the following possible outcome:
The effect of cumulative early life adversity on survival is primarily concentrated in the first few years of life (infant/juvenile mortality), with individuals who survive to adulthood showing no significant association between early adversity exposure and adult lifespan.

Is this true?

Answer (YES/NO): NO